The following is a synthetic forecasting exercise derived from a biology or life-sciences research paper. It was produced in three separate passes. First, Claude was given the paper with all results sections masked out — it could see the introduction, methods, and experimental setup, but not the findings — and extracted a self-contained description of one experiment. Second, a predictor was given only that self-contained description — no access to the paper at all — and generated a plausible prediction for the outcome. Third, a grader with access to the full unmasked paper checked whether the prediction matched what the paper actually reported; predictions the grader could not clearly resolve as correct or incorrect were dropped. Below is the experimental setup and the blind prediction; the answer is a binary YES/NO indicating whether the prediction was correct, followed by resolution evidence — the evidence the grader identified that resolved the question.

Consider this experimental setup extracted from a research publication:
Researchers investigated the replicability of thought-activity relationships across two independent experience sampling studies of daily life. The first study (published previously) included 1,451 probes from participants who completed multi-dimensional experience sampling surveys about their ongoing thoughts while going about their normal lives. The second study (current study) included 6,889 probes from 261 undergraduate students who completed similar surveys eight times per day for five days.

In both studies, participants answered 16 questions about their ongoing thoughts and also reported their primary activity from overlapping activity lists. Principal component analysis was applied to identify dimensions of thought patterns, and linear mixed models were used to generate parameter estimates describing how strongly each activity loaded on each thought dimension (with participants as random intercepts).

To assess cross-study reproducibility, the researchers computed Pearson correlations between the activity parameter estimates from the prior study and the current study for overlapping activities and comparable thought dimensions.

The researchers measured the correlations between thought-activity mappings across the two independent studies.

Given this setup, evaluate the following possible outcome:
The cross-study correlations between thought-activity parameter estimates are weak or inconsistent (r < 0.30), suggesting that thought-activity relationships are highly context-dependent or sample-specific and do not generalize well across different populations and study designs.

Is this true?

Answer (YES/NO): NO